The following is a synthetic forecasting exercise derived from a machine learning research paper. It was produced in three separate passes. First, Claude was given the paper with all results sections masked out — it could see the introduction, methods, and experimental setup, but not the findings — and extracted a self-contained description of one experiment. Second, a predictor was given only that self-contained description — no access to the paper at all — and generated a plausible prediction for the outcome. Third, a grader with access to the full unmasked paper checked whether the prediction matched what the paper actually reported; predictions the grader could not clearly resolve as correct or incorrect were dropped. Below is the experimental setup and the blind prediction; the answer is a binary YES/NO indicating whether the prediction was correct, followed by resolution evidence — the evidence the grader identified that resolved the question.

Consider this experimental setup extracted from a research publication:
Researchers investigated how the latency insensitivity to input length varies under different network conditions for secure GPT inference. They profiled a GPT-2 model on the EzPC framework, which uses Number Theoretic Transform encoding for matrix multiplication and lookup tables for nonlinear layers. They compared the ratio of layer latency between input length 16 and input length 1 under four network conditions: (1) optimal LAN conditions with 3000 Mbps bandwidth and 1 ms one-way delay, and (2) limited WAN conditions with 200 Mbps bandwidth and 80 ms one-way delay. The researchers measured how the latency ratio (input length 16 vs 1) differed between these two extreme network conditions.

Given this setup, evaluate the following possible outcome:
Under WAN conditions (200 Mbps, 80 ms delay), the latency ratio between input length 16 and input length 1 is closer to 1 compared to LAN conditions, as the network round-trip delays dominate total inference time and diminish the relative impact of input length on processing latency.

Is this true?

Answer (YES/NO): YES